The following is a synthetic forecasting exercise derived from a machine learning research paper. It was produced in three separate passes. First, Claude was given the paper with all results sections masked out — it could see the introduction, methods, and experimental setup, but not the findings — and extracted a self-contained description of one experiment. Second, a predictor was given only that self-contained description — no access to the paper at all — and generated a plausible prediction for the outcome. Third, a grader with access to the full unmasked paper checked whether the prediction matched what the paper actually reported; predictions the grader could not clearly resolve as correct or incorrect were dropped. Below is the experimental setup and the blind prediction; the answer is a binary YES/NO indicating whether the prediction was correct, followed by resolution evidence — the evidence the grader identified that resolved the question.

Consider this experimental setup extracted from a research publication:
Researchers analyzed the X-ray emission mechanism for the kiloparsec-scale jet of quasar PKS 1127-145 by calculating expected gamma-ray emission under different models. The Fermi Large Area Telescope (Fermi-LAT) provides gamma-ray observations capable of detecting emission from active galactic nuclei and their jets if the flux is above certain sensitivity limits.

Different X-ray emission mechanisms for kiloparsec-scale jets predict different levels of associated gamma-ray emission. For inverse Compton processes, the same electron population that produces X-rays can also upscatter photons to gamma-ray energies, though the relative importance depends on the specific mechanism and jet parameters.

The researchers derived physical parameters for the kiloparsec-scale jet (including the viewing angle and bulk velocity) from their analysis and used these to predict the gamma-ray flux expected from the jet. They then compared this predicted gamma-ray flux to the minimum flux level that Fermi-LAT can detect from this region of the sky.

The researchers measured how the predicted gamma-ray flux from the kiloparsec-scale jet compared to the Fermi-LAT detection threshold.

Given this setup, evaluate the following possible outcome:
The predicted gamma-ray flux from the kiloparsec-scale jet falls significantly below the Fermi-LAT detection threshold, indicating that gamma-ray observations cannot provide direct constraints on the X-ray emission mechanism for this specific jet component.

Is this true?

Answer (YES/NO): NO